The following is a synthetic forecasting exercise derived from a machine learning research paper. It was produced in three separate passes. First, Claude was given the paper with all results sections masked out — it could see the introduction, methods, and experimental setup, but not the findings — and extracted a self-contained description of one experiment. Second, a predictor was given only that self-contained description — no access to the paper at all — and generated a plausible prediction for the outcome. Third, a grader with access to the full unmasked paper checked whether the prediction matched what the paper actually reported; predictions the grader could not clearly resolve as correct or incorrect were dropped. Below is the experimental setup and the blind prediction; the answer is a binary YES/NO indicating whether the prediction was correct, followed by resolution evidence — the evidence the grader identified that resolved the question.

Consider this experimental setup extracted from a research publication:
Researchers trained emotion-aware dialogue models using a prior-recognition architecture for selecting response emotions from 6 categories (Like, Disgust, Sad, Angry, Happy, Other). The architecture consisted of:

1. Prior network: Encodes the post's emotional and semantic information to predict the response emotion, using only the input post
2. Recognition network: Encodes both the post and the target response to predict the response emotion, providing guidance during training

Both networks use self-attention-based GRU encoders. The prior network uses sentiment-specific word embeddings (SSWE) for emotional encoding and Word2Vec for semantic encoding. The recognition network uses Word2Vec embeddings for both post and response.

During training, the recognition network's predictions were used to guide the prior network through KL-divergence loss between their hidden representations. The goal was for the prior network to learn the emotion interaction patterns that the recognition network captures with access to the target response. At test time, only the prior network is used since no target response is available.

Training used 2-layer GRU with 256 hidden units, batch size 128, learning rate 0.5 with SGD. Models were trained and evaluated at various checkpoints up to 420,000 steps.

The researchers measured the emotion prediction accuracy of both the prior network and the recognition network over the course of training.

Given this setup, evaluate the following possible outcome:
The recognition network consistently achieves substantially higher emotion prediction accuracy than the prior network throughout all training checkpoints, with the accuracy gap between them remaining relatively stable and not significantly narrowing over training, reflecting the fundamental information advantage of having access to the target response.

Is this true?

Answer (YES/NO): NO